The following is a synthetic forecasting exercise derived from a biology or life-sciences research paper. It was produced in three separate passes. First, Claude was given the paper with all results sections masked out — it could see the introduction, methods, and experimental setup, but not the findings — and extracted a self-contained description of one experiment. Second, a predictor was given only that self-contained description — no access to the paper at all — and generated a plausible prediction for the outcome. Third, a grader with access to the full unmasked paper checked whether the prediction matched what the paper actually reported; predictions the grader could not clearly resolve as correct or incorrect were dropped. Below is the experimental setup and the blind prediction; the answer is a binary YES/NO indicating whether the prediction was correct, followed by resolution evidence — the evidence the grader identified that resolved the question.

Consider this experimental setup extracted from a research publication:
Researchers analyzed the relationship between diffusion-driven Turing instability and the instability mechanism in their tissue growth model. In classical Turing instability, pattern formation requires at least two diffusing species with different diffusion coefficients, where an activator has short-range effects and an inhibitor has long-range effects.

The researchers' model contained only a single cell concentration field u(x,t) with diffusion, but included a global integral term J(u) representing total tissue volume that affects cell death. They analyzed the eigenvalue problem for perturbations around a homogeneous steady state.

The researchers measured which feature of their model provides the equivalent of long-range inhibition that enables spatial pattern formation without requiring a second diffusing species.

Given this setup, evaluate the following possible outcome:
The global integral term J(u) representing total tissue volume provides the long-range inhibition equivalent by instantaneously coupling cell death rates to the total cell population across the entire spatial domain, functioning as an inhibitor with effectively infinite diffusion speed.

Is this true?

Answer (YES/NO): YES